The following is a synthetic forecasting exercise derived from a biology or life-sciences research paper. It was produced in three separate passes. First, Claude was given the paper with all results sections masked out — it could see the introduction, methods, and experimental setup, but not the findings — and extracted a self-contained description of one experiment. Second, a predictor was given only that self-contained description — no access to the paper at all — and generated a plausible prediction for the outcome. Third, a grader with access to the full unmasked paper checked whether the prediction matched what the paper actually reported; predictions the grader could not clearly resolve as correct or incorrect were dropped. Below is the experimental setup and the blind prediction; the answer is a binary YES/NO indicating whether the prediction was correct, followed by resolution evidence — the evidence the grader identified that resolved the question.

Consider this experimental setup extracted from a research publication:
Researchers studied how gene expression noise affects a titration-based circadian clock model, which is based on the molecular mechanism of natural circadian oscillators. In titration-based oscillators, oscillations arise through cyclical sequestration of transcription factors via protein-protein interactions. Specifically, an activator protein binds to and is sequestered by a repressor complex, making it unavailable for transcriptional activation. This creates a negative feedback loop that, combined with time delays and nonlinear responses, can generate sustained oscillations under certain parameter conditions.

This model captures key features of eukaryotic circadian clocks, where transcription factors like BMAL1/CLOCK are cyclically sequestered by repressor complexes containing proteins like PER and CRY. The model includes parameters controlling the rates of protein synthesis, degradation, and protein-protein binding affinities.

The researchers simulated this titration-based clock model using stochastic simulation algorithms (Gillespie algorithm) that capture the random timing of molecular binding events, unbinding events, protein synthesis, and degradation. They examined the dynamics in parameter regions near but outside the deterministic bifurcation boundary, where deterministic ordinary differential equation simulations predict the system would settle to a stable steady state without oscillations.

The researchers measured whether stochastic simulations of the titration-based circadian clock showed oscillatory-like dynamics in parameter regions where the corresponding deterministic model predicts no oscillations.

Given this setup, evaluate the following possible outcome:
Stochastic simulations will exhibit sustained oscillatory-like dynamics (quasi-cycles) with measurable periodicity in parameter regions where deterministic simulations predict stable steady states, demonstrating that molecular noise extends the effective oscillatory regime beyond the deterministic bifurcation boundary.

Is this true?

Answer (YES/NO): YES